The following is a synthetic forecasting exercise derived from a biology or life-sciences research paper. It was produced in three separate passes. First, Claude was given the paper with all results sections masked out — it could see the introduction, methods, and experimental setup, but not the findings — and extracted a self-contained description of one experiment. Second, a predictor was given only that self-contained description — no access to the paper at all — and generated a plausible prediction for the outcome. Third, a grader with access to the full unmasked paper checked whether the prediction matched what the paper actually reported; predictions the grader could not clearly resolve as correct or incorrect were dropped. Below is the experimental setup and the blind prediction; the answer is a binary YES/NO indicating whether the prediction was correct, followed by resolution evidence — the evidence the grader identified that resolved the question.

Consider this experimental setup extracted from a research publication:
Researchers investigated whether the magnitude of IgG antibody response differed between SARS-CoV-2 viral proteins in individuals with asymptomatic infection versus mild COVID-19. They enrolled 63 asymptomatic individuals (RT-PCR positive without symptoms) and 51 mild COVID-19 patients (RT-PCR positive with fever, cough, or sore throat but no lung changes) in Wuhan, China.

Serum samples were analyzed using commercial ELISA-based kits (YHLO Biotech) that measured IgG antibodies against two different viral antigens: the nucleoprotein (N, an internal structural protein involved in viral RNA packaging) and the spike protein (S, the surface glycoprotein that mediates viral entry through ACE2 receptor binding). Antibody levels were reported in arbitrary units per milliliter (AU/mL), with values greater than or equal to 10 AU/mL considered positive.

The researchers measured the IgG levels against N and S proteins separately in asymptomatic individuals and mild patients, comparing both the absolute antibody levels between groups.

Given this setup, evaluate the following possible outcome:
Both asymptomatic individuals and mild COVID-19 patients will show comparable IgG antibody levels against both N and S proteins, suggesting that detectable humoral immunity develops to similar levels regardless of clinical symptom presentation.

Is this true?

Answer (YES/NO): NO